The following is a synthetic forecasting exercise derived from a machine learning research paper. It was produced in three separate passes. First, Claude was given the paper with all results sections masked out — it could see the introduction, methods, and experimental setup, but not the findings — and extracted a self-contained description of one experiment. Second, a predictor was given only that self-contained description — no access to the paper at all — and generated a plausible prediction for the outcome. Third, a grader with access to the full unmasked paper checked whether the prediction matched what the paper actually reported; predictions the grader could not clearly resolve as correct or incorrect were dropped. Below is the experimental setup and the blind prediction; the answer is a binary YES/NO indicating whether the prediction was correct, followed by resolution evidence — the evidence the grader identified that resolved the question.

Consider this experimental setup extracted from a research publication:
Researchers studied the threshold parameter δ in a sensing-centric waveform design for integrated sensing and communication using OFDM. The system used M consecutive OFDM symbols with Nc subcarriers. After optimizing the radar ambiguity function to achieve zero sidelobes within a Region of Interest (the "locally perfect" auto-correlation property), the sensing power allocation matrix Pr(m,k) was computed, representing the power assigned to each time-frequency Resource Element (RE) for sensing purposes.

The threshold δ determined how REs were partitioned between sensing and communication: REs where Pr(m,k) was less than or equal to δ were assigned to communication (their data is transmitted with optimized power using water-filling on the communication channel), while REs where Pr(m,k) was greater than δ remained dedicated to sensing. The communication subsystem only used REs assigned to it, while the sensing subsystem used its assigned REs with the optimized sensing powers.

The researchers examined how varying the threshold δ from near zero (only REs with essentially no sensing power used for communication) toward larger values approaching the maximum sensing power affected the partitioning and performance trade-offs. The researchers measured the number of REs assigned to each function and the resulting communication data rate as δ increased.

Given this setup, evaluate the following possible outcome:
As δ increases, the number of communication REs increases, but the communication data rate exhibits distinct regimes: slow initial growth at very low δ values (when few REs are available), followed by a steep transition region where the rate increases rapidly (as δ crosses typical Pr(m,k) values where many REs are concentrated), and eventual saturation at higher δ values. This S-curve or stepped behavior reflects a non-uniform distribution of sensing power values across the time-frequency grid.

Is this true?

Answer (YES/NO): NO